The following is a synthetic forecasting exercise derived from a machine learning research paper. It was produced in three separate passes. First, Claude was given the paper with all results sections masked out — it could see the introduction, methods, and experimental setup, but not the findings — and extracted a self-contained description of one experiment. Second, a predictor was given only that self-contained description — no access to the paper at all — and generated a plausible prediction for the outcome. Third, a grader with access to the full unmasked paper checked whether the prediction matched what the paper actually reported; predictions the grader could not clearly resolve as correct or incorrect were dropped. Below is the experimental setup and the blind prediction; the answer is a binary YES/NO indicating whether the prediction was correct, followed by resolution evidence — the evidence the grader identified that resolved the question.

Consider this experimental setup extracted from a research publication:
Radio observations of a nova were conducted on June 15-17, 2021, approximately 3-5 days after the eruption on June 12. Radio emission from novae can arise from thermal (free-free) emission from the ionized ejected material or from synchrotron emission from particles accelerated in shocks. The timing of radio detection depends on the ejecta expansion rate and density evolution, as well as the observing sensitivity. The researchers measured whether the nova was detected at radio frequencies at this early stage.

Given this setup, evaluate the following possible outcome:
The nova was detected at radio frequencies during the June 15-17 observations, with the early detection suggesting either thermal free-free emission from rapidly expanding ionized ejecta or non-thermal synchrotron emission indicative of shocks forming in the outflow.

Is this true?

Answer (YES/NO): YES